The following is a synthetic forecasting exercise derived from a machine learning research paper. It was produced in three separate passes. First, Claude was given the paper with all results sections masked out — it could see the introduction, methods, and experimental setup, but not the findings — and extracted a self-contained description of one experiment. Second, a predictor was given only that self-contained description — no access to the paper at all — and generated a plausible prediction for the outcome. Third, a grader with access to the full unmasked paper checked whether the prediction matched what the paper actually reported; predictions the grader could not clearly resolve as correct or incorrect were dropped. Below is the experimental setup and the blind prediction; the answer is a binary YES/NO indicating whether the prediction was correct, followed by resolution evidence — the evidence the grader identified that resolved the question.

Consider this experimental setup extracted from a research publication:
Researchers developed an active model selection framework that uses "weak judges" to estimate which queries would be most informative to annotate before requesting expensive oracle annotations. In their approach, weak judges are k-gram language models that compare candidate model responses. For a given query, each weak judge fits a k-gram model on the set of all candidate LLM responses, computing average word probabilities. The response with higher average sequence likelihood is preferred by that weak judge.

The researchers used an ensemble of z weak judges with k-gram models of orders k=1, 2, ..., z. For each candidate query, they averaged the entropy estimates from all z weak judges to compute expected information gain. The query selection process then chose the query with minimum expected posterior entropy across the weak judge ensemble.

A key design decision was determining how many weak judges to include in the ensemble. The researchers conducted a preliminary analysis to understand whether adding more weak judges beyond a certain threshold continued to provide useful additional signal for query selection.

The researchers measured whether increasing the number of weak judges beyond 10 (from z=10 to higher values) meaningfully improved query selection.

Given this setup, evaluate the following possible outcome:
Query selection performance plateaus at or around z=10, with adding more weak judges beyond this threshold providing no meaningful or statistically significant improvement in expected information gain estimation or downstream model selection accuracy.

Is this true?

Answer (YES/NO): YES